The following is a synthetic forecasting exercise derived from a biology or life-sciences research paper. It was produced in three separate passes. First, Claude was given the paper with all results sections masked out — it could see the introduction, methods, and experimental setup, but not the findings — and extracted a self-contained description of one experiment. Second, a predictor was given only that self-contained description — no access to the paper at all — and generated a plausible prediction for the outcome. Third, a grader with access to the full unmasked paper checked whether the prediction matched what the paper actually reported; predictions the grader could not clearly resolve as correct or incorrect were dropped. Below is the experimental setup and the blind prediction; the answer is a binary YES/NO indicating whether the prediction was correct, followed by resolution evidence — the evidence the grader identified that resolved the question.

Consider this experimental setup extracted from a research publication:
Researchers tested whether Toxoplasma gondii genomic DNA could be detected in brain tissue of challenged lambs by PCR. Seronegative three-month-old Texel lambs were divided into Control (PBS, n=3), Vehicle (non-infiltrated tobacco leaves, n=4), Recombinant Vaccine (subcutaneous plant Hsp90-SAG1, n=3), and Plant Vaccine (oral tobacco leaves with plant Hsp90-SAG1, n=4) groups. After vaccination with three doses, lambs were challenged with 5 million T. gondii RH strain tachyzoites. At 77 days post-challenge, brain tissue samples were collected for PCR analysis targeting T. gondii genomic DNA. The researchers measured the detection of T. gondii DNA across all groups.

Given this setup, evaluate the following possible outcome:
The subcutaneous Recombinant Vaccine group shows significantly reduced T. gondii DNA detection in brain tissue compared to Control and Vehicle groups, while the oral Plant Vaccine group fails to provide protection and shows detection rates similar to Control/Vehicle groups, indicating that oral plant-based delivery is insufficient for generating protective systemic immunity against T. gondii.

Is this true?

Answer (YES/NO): NO